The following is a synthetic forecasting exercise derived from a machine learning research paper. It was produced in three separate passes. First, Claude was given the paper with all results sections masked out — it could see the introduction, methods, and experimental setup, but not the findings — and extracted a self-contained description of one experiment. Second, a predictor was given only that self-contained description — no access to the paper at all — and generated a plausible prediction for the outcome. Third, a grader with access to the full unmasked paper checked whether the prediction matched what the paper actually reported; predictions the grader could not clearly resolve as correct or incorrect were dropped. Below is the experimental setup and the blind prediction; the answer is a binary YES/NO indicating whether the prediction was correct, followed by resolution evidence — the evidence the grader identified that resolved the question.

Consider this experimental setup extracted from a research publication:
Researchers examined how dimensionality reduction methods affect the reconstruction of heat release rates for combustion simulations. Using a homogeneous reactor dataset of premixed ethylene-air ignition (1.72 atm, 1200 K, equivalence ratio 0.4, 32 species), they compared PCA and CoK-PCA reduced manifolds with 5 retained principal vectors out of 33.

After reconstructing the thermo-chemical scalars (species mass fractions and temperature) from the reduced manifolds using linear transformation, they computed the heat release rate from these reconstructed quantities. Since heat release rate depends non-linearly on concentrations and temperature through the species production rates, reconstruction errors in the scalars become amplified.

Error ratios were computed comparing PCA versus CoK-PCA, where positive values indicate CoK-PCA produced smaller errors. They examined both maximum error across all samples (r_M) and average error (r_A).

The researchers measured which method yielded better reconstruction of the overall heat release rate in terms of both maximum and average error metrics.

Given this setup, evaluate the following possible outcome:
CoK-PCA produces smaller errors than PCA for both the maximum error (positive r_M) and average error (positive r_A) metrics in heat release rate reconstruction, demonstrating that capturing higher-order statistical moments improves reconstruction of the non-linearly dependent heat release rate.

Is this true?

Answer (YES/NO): YES